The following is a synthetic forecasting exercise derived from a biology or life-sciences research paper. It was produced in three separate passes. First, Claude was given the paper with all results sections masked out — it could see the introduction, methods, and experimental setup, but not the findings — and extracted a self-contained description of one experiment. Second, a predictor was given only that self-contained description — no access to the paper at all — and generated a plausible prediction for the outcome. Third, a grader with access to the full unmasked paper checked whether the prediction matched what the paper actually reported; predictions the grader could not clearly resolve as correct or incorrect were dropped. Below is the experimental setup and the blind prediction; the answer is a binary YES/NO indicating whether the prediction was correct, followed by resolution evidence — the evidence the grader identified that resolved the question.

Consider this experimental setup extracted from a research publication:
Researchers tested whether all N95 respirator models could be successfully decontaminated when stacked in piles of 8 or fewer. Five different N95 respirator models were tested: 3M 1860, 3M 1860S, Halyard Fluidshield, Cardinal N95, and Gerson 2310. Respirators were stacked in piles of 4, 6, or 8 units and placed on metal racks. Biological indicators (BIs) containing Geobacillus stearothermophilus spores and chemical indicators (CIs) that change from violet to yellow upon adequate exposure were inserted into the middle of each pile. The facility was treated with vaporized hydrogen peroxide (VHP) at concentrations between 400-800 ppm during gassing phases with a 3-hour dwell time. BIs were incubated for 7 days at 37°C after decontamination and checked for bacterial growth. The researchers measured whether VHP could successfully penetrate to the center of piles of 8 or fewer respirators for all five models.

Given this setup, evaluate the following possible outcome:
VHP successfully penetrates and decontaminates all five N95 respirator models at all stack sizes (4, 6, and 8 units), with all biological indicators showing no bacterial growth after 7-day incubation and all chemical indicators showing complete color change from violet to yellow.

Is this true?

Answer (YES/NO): YES